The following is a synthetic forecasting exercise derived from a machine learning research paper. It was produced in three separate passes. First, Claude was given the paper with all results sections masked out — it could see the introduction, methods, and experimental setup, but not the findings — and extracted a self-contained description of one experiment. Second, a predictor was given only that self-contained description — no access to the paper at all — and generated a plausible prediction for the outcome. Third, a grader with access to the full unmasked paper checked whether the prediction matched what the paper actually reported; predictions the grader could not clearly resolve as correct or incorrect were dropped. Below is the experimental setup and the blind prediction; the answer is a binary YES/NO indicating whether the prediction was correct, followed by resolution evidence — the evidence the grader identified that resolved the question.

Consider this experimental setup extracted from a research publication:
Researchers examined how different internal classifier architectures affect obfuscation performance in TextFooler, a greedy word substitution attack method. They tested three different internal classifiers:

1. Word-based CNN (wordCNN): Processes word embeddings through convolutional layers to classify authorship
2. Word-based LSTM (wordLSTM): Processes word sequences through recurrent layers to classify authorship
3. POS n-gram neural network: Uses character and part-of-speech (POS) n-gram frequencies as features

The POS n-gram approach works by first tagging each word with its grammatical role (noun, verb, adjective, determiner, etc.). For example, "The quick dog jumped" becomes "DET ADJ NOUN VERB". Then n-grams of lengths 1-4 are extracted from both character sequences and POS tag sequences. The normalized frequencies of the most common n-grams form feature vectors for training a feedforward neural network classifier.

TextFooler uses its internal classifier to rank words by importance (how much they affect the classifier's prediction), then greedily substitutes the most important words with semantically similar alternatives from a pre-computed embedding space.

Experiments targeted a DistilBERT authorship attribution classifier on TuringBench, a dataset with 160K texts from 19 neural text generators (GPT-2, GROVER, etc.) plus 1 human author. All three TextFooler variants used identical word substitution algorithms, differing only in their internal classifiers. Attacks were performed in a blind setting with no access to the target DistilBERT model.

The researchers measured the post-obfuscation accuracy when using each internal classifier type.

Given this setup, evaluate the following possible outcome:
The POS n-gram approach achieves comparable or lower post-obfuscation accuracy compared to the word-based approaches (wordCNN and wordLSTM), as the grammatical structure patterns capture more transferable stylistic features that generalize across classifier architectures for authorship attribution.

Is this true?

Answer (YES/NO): NO